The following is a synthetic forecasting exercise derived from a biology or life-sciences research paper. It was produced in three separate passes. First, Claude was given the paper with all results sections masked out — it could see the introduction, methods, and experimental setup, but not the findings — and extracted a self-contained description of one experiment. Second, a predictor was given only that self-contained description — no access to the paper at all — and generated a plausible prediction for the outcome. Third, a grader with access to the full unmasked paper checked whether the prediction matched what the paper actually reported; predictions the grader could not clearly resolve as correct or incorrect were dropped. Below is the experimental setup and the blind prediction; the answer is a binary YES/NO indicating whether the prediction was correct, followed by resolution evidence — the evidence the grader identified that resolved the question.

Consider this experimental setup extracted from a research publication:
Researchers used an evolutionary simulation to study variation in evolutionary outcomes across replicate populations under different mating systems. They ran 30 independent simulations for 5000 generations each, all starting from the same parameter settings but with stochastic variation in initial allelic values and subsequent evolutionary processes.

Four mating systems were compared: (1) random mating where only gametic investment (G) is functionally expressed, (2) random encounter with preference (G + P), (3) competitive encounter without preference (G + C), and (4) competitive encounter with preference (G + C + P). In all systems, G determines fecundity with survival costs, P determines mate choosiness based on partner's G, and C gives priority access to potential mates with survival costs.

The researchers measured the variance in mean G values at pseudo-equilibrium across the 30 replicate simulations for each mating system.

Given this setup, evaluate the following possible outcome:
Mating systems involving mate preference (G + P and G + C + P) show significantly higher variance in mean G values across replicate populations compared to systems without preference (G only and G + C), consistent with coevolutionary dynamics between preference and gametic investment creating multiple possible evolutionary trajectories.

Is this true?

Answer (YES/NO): NO